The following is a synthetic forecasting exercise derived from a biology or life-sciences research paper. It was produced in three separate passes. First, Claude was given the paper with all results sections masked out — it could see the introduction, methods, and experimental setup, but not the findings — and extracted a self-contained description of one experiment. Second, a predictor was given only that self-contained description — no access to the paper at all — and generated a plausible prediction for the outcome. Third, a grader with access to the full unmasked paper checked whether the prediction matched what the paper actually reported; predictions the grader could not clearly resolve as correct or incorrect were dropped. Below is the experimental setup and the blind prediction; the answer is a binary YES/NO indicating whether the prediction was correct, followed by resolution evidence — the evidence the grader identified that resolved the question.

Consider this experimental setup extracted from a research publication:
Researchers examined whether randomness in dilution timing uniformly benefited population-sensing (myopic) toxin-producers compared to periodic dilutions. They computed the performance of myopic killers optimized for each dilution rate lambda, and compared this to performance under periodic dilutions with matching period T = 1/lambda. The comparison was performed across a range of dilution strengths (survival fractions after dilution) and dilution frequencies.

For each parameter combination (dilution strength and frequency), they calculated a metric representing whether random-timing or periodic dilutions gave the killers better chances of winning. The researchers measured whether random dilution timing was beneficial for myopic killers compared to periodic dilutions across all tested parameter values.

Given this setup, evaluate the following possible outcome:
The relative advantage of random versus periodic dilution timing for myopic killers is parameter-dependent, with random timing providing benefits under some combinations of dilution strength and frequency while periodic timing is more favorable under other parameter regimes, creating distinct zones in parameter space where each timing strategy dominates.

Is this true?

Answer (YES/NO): NO